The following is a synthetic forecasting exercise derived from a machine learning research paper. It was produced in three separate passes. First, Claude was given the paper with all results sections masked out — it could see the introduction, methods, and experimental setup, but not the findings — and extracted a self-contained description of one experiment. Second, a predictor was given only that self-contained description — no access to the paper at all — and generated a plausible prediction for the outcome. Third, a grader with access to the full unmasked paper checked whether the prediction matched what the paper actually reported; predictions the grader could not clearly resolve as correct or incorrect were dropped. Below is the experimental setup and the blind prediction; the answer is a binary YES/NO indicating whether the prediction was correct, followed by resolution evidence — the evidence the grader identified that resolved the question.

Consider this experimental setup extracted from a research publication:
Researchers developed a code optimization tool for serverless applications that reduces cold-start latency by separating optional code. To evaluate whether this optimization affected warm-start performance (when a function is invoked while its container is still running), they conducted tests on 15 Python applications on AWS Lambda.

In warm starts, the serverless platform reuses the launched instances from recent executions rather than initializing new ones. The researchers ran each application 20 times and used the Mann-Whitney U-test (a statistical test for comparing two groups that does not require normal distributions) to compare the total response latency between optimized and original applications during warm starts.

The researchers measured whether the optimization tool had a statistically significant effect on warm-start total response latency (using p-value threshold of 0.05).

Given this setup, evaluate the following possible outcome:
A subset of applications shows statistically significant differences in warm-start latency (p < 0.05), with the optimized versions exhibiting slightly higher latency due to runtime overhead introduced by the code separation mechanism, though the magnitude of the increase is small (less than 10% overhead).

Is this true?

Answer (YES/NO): NO